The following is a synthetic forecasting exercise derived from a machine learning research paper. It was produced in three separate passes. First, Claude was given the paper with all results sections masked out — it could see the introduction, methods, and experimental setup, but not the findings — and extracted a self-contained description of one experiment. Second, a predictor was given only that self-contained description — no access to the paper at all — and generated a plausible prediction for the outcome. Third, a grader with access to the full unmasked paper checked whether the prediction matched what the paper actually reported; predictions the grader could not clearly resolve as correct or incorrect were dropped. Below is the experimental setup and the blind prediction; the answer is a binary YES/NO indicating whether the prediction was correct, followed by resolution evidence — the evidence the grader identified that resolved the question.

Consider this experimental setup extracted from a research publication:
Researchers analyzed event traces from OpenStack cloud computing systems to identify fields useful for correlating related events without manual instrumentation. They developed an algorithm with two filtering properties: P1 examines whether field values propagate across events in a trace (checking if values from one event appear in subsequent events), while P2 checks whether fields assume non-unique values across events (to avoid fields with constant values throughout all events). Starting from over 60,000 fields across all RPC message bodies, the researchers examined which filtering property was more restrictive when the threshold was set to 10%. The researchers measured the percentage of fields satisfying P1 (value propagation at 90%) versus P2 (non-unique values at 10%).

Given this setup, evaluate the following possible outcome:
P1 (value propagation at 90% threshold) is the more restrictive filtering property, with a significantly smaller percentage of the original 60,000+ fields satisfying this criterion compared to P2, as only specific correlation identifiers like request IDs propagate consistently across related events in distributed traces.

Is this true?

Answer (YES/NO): NO